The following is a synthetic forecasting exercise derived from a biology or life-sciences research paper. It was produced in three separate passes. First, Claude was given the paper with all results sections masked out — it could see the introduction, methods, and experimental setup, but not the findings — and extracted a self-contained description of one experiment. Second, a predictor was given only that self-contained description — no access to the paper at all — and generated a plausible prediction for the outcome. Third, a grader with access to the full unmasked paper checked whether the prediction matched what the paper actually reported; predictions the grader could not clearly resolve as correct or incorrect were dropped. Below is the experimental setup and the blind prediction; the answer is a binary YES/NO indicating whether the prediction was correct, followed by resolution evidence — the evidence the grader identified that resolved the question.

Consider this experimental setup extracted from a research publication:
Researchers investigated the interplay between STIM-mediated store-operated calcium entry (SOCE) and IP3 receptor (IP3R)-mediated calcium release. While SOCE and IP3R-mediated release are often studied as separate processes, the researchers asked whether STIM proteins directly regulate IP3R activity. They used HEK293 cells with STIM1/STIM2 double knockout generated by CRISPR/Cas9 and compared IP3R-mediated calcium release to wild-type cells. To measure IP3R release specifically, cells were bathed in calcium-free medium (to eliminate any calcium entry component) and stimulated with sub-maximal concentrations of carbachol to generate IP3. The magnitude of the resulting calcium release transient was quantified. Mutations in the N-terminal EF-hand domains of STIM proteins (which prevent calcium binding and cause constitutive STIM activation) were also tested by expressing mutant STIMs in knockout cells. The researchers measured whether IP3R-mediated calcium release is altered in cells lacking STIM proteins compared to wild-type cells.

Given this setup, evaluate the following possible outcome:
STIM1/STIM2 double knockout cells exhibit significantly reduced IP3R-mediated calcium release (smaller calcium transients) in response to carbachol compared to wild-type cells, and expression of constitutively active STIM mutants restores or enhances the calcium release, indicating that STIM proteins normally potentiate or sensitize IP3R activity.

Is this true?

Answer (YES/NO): NO